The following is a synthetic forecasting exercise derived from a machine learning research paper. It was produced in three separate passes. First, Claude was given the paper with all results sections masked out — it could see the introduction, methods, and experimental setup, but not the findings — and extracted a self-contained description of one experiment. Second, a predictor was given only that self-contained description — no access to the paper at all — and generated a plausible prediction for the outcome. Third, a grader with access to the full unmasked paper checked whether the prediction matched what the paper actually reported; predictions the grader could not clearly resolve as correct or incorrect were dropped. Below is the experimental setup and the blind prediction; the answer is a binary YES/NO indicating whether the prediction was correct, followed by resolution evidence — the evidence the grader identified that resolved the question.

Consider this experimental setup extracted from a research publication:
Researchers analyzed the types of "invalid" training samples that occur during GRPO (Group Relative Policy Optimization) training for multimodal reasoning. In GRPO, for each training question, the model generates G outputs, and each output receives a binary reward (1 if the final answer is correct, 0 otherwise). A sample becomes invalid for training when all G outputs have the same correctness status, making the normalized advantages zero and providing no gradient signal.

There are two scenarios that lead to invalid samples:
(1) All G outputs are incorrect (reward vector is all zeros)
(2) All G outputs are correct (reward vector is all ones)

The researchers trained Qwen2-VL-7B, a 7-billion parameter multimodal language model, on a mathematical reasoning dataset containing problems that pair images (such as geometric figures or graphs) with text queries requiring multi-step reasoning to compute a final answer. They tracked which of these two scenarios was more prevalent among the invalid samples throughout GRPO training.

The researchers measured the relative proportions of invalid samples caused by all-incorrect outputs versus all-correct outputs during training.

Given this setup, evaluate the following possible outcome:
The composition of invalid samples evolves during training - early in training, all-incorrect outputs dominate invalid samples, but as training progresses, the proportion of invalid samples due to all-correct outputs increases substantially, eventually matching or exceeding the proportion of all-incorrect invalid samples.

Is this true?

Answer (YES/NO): NO